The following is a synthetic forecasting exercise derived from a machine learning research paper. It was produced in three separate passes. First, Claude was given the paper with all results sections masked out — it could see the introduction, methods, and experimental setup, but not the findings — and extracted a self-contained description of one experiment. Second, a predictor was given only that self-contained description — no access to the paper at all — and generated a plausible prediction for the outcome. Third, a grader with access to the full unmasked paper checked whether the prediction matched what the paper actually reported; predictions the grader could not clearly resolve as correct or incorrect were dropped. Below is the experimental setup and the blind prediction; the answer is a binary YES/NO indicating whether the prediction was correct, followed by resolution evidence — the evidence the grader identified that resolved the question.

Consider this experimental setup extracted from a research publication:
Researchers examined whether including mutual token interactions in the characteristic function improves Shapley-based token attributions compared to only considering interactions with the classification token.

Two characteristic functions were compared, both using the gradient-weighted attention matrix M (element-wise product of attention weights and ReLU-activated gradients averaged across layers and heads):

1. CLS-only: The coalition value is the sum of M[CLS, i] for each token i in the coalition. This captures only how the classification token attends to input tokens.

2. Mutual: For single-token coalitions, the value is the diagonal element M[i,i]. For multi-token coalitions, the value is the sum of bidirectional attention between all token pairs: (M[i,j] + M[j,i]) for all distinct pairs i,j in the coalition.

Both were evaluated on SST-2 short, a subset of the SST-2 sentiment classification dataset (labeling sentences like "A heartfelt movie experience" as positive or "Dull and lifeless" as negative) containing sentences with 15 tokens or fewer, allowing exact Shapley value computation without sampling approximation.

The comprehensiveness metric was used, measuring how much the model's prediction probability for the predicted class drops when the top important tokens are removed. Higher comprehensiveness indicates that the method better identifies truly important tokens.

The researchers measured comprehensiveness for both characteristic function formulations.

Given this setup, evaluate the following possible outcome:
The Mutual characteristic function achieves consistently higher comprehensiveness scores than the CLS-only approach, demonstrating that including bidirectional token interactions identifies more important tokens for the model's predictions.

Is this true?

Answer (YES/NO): NO